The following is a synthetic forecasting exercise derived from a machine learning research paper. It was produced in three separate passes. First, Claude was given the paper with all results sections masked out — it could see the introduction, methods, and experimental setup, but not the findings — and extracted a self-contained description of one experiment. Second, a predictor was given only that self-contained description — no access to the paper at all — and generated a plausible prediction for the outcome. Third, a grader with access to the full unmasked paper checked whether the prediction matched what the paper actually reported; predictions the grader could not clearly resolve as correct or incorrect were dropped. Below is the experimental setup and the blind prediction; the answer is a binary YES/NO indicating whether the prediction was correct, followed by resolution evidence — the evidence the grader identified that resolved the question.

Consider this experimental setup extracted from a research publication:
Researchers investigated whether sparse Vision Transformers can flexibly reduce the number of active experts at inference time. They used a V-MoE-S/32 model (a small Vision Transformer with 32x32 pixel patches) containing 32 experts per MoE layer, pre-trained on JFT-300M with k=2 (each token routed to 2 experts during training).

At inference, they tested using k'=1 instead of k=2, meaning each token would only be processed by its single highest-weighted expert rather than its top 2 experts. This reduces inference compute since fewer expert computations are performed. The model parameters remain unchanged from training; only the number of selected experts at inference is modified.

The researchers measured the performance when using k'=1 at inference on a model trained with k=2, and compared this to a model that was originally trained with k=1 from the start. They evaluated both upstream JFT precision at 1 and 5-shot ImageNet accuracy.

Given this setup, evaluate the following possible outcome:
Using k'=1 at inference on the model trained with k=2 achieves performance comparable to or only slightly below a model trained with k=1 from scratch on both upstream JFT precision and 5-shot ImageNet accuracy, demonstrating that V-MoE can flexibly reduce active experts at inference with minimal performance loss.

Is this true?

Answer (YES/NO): YES